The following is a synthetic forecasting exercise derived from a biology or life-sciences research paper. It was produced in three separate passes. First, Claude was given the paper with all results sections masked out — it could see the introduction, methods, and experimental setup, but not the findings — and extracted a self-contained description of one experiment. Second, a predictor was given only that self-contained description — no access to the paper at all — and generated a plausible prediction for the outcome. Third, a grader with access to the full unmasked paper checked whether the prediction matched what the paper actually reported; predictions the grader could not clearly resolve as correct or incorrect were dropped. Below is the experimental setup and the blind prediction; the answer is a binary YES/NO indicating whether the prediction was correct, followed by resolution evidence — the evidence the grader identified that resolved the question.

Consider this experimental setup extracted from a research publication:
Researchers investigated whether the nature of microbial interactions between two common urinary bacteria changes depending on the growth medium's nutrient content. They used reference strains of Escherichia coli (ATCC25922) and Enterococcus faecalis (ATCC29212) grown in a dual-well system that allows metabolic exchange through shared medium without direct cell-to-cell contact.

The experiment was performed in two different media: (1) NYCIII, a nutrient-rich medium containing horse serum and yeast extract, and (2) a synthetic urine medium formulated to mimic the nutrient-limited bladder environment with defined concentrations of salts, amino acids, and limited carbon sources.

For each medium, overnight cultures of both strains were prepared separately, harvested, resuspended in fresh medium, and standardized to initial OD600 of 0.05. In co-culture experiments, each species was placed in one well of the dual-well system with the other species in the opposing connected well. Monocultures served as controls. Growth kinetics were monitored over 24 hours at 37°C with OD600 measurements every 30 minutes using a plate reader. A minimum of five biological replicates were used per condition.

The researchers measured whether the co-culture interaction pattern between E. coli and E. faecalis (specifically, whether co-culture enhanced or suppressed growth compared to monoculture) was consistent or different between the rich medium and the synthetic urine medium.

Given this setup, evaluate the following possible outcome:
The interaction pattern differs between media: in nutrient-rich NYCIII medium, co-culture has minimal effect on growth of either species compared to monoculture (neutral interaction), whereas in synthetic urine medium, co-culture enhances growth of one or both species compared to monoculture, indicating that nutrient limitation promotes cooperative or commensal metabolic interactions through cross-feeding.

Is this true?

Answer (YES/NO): NO